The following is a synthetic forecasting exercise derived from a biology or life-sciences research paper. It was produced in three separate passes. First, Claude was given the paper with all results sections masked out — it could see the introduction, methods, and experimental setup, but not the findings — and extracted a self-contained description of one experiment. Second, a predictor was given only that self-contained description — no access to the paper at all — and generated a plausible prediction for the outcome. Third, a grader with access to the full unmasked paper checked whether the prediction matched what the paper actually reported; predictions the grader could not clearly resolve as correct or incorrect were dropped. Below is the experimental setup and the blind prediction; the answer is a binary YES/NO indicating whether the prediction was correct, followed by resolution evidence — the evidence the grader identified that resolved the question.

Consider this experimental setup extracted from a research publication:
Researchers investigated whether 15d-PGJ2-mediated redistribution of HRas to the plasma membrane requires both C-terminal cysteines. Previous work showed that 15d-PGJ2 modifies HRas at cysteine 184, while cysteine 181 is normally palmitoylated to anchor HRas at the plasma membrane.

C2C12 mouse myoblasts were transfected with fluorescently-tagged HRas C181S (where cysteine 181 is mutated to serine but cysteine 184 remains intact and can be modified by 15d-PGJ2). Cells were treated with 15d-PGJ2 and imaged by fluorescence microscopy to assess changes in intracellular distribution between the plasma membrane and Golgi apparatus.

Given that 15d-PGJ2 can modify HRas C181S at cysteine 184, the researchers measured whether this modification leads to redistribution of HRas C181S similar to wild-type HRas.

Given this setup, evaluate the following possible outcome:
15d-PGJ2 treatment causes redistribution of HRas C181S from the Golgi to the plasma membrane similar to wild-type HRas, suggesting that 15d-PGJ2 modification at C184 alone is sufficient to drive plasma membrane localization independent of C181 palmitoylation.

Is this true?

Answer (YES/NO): NO